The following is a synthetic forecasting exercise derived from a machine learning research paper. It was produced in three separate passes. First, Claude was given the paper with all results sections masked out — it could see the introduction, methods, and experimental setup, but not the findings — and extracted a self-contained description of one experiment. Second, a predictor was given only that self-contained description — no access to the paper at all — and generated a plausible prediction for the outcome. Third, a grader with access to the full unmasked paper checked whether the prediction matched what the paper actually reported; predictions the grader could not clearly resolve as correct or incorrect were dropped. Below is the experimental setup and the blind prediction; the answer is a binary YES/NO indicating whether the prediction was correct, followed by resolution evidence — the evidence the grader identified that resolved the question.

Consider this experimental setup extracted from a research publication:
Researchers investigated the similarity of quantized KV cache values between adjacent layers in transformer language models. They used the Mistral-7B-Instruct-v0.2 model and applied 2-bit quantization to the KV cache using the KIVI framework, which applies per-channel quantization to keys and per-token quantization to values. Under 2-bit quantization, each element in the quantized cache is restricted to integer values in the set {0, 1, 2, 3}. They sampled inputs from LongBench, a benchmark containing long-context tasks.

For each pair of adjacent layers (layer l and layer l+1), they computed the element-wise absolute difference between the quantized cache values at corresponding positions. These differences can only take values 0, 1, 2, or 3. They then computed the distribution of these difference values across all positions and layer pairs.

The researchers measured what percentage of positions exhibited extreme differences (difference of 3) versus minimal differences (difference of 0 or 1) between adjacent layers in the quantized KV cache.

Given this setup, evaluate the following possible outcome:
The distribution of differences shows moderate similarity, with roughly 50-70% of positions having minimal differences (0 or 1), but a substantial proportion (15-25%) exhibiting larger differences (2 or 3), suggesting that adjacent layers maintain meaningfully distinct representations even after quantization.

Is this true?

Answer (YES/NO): NO